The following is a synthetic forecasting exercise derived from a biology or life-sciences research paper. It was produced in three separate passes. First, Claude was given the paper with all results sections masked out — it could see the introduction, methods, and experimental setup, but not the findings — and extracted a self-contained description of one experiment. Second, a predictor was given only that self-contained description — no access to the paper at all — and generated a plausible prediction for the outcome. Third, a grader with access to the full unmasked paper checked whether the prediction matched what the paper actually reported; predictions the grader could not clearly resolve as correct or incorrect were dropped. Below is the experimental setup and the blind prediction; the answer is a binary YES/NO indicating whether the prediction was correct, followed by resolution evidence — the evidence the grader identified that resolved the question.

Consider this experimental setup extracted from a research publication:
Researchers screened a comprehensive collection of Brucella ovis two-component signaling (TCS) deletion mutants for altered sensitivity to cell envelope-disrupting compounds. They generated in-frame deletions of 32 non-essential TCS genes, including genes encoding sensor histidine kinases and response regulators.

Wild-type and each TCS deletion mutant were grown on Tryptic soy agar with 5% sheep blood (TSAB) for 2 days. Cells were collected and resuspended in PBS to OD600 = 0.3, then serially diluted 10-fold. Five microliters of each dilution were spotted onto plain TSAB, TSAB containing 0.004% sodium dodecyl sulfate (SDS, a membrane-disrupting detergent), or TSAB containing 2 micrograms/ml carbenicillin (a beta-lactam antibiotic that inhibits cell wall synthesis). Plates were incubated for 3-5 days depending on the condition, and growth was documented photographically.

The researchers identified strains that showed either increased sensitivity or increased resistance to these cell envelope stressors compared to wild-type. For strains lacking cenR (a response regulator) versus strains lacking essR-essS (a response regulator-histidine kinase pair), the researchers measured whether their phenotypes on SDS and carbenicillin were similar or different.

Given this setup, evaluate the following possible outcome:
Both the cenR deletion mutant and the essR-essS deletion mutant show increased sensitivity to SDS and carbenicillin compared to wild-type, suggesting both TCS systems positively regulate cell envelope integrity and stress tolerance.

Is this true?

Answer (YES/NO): YES